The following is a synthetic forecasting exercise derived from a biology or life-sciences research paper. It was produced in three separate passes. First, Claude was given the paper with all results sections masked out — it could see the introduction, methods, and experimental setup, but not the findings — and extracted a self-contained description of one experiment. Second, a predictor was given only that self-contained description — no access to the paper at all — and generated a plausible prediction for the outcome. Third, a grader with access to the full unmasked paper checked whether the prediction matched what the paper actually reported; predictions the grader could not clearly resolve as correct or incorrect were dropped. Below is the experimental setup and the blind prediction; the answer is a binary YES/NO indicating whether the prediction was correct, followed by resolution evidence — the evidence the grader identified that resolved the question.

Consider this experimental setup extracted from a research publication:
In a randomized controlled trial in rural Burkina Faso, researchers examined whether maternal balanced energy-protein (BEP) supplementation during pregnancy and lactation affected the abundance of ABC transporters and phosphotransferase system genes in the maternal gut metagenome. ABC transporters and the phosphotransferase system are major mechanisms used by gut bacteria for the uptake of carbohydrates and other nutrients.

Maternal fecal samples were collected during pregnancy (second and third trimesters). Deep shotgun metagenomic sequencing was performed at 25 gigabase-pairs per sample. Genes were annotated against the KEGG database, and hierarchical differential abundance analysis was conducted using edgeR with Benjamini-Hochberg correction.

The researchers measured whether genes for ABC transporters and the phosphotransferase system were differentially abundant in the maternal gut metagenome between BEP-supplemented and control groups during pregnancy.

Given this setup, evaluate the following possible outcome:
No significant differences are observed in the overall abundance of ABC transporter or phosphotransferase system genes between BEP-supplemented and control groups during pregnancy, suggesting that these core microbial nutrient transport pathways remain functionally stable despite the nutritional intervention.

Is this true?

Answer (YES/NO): NO